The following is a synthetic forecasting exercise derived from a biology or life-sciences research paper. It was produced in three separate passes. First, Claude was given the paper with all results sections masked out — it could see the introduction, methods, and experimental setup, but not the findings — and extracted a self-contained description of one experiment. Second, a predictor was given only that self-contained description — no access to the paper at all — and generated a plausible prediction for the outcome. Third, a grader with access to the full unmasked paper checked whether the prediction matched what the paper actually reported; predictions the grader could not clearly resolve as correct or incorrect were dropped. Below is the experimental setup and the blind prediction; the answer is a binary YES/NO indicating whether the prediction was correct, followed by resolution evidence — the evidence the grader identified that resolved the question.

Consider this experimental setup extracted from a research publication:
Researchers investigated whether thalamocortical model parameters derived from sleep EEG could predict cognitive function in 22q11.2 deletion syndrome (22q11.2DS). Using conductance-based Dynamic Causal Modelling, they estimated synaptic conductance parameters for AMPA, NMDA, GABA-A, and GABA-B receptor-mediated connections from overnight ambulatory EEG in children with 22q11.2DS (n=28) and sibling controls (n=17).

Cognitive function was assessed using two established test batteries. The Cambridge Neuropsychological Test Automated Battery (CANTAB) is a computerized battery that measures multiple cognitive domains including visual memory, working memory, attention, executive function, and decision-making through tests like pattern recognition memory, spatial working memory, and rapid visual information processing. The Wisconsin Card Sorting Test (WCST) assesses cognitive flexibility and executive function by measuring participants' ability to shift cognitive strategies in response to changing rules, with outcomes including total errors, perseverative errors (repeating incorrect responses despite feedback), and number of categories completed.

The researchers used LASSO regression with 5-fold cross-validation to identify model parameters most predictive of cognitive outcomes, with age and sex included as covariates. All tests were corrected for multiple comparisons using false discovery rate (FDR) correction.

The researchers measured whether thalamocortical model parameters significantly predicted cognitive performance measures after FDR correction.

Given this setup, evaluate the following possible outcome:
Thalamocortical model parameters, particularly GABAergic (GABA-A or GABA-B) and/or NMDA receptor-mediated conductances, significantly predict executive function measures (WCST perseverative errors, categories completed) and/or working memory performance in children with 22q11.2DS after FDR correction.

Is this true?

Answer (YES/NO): NO